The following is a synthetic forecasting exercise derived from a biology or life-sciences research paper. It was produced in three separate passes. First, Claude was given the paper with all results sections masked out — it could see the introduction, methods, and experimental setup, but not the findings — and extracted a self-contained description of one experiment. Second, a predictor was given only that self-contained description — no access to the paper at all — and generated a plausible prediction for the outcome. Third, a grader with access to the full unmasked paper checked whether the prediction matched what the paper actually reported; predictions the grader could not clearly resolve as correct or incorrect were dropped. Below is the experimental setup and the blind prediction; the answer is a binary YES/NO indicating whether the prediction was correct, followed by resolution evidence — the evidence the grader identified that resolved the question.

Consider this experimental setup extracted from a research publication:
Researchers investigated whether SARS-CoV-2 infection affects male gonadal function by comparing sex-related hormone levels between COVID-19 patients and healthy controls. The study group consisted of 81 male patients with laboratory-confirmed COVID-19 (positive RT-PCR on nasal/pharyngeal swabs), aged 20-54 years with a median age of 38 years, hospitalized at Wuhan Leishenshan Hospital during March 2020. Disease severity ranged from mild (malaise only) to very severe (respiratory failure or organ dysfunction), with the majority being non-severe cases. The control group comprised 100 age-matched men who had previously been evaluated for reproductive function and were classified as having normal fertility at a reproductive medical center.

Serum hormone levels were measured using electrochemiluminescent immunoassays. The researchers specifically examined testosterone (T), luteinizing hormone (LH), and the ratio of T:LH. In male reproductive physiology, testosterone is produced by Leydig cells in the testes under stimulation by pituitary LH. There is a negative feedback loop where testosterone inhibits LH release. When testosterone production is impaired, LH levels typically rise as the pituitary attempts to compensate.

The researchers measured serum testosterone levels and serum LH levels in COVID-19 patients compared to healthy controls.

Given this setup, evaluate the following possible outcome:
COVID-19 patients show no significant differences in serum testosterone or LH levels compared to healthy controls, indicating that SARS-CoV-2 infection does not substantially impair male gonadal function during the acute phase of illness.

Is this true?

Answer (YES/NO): NO